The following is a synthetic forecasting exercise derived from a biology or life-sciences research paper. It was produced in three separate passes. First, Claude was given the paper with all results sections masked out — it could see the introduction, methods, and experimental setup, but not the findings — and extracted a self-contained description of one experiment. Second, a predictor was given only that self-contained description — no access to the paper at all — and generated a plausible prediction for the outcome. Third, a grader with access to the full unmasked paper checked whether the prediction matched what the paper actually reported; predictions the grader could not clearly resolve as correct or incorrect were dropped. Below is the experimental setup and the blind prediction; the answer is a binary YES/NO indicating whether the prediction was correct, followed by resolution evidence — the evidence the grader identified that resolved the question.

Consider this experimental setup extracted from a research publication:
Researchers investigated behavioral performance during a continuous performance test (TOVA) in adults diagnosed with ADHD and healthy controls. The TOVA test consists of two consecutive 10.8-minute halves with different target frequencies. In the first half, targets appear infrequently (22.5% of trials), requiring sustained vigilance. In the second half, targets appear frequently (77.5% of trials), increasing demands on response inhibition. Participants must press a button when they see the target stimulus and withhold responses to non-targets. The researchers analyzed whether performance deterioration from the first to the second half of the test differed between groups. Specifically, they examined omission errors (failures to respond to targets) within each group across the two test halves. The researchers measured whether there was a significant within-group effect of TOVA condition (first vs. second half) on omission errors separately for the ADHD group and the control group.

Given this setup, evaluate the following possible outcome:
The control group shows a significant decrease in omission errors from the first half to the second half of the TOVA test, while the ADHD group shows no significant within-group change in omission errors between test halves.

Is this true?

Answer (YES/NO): NO